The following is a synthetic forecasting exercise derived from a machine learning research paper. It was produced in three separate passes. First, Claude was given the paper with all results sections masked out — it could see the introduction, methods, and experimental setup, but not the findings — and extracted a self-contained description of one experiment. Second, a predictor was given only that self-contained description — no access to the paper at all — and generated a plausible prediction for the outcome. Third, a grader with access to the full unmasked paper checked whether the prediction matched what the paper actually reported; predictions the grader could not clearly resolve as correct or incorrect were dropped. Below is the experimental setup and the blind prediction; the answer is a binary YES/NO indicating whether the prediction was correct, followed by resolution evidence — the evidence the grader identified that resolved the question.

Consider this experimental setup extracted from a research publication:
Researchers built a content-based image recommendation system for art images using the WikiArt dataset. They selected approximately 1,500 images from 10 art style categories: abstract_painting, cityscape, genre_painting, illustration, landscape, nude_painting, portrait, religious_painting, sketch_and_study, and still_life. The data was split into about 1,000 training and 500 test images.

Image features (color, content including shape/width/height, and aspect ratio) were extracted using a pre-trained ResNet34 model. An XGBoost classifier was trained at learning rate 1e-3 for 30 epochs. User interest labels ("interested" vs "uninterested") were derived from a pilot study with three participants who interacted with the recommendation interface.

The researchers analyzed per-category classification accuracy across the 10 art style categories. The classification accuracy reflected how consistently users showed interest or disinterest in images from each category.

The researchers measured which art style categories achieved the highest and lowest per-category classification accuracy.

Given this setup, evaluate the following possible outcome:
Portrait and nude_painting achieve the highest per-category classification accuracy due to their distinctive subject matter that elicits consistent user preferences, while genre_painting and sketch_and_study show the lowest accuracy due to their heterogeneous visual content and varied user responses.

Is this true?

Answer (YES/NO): NO